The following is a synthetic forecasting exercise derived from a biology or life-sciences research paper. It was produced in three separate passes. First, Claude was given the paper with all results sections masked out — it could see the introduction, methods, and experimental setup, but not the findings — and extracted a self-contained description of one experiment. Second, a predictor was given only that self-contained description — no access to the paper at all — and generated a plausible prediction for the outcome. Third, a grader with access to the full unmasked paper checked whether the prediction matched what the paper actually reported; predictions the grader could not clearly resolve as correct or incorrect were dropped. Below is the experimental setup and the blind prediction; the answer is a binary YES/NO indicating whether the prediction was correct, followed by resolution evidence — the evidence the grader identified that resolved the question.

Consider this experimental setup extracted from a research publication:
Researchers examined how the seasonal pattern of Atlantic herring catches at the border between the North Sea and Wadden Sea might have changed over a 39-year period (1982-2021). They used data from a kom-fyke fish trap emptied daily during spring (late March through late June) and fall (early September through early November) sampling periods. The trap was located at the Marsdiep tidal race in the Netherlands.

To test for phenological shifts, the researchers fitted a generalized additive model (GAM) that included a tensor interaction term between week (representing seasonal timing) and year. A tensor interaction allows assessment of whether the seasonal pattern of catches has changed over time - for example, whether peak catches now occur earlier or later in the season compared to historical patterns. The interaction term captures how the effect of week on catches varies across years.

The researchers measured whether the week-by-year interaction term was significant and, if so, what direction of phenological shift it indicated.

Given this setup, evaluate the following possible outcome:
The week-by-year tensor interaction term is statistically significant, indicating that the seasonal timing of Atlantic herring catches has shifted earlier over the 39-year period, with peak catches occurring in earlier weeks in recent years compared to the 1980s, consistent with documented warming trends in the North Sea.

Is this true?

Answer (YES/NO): YES